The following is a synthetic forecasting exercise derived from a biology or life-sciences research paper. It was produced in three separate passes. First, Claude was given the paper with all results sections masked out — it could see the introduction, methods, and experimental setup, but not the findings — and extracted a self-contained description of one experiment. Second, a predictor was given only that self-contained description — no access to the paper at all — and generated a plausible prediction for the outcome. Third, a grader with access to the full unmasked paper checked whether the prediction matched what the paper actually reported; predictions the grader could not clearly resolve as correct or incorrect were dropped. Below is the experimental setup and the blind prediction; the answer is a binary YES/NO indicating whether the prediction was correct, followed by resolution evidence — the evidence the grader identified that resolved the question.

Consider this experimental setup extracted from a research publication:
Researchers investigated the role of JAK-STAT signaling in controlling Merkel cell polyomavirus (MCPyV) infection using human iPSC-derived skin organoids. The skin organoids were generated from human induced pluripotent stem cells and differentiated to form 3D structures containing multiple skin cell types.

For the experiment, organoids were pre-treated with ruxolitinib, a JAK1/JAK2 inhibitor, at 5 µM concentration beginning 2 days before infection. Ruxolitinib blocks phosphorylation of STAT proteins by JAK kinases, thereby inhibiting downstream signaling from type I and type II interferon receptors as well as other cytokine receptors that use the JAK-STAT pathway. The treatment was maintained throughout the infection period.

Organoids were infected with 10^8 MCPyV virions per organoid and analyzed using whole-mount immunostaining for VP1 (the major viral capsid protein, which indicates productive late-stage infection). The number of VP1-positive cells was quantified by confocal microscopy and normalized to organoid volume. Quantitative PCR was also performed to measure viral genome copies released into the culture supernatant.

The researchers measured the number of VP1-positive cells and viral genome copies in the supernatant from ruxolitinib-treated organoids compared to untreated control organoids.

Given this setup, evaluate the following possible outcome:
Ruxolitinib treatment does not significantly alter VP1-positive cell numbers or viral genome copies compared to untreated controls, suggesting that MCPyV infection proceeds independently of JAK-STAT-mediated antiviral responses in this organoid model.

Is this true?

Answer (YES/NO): NO